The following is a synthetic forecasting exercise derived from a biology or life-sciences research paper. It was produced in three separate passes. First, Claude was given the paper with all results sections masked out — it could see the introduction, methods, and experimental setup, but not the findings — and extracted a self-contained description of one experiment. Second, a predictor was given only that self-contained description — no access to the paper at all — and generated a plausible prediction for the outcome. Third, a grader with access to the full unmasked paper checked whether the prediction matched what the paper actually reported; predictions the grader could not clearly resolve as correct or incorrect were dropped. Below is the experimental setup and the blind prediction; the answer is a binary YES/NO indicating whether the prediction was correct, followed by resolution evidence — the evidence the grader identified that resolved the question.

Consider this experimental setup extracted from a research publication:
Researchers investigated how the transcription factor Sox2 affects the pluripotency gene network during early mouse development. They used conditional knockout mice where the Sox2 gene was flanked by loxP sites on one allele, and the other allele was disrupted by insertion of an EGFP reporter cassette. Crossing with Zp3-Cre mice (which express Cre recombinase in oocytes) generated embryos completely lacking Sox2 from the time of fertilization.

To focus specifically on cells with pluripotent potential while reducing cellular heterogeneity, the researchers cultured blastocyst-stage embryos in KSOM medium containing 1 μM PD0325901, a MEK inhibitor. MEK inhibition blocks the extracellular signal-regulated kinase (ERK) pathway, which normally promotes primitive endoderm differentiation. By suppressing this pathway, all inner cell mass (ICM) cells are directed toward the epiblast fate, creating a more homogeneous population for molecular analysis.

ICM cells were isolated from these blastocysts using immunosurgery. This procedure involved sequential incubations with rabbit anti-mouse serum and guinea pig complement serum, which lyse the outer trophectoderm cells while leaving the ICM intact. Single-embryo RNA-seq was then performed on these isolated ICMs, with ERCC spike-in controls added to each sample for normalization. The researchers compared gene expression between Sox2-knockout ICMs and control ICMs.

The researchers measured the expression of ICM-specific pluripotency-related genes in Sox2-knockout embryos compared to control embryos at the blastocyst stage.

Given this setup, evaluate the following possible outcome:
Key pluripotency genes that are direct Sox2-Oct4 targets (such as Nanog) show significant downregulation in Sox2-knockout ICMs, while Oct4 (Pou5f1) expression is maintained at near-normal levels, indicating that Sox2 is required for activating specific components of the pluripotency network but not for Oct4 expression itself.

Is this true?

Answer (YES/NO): NO